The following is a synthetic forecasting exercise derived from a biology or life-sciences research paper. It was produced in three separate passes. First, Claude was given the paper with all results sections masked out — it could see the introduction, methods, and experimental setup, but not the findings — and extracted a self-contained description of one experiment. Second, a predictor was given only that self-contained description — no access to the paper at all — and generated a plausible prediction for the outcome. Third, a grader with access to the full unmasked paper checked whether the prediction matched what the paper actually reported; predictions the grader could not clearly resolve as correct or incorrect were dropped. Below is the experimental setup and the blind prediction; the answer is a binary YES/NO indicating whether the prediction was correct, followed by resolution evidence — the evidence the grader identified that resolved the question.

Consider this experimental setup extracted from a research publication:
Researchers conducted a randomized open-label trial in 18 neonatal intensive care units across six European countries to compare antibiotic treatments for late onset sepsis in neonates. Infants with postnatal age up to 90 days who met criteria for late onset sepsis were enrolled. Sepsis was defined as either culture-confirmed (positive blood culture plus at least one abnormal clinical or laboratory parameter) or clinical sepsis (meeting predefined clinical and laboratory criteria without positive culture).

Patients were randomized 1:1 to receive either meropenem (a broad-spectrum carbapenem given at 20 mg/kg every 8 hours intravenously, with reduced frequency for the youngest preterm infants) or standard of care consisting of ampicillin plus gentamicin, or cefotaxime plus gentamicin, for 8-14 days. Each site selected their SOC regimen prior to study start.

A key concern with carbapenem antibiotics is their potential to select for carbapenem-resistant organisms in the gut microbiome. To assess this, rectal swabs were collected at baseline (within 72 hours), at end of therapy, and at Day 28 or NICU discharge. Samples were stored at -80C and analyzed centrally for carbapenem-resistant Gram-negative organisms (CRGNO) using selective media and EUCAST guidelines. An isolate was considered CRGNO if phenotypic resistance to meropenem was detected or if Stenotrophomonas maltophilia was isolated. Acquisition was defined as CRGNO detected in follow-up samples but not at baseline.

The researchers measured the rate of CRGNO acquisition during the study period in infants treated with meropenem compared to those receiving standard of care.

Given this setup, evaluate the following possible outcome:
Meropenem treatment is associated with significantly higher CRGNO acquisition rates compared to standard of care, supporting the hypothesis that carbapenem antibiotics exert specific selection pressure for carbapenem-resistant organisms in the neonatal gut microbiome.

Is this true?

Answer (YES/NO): NO